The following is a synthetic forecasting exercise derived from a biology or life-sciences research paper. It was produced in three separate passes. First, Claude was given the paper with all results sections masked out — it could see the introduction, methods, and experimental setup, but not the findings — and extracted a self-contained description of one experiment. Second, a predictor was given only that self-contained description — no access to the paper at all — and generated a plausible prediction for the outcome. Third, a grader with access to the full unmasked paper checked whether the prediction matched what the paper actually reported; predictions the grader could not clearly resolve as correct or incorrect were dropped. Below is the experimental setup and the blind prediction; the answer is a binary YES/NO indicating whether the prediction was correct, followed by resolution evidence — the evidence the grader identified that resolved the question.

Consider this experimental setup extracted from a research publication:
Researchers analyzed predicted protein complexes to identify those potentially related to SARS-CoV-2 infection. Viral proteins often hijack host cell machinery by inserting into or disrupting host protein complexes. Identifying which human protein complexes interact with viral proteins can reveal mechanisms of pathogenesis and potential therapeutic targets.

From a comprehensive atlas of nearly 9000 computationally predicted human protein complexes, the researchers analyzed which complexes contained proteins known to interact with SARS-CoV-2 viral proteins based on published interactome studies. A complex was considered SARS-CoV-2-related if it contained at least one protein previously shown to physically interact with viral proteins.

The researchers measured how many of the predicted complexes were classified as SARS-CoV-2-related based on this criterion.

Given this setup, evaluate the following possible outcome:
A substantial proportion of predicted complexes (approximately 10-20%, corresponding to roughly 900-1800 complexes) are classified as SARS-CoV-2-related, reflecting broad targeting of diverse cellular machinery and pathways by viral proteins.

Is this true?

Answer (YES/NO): NO